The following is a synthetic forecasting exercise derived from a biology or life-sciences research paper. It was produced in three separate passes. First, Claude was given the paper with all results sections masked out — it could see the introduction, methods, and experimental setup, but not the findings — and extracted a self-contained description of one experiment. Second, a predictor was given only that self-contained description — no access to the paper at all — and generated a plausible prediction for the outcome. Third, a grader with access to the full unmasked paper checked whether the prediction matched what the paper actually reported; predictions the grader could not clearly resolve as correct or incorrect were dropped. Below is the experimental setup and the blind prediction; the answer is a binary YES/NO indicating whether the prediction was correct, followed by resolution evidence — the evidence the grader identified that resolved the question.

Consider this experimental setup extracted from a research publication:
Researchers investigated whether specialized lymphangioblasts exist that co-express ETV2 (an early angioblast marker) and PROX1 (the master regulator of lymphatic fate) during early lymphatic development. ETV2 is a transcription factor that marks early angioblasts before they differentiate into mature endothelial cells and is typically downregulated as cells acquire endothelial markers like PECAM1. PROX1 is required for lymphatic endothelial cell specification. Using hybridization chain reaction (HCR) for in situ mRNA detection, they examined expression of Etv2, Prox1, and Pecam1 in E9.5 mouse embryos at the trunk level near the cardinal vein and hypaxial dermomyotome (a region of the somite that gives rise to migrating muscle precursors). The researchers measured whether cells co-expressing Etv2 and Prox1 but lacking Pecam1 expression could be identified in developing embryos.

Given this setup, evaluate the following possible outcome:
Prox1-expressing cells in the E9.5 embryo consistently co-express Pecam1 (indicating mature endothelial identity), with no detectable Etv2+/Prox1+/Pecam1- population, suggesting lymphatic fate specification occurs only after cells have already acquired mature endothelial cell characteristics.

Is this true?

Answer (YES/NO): NO